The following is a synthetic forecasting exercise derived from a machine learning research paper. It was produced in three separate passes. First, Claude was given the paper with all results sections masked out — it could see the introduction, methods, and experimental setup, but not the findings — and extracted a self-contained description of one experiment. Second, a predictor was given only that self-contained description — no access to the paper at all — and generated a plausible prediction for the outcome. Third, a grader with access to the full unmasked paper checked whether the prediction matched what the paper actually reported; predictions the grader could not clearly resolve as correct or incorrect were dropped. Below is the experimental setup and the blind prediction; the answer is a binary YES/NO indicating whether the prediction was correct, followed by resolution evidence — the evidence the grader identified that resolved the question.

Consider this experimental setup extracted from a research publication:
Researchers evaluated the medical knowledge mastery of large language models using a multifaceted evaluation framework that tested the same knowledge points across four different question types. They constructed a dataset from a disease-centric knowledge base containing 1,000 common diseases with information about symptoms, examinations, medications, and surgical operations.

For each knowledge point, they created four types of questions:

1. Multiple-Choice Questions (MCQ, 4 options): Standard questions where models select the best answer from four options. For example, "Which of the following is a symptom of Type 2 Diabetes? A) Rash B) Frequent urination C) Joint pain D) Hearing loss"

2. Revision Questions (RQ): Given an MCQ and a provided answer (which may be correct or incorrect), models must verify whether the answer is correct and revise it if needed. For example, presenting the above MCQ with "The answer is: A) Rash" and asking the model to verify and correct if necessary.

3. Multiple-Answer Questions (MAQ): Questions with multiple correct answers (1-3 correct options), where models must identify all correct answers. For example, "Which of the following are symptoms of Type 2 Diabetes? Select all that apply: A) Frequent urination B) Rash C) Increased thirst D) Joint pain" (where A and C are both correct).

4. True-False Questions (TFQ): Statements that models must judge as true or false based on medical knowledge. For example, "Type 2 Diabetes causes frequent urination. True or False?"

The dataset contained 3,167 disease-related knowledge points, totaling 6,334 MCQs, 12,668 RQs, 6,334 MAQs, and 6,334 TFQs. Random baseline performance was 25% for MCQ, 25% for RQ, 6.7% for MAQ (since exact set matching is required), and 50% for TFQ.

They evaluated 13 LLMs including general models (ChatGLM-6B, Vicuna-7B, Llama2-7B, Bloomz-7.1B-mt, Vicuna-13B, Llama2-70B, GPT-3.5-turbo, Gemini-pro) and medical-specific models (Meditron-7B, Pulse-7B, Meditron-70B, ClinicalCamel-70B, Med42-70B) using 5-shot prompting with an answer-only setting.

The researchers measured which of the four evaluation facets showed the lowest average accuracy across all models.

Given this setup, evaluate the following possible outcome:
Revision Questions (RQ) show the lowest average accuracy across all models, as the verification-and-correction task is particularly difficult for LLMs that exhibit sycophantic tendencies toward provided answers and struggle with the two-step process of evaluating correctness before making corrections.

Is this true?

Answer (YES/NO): NO